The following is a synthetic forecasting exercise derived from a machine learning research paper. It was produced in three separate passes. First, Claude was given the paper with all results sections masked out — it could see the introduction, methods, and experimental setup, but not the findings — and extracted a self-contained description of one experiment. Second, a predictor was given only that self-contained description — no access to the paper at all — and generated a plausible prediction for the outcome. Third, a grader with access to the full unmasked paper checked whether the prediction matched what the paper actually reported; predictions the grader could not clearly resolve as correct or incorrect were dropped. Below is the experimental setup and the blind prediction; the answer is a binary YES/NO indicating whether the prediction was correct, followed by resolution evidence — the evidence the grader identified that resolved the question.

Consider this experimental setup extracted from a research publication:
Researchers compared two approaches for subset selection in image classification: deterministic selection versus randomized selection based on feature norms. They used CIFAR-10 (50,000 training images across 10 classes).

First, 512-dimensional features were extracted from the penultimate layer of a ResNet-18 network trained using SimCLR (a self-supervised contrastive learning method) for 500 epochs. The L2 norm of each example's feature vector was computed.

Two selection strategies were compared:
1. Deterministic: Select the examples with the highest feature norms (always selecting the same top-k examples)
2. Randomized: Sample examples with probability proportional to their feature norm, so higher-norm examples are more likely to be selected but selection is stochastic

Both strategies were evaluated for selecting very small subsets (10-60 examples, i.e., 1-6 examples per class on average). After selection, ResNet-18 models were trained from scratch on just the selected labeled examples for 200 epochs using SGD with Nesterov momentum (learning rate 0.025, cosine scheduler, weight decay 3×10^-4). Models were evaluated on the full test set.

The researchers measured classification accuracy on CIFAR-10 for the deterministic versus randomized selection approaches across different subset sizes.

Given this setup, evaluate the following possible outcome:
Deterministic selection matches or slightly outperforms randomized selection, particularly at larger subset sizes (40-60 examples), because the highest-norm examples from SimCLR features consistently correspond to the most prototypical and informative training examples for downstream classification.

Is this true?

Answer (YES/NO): NO